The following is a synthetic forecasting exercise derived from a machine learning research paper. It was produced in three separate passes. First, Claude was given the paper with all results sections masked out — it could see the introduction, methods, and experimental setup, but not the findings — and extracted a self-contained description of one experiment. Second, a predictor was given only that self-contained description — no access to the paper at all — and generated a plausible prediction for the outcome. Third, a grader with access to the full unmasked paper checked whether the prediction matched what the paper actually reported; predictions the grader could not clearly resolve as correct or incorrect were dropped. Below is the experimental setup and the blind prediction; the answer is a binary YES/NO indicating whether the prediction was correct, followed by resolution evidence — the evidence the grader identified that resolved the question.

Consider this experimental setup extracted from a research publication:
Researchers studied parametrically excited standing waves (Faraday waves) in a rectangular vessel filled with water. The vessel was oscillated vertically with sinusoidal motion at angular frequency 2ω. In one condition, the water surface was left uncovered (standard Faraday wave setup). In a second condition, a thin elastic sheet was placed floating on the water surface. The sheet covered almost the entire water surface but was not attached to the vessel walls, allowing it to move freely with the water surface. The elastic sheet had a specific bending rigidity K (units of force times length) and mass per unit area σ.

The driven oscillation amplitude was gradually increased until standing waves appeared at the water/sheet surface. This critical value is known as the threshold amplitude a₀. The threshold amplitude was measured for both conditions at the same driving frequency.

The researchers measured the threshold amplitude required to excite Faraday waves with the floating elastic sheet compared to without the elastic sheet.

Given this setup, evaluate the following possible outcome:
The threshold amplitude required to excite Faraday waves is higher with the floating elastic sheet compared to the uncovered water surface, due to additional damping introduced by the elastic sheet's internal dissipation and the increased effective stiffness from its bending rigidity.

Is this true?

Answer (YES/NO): NO